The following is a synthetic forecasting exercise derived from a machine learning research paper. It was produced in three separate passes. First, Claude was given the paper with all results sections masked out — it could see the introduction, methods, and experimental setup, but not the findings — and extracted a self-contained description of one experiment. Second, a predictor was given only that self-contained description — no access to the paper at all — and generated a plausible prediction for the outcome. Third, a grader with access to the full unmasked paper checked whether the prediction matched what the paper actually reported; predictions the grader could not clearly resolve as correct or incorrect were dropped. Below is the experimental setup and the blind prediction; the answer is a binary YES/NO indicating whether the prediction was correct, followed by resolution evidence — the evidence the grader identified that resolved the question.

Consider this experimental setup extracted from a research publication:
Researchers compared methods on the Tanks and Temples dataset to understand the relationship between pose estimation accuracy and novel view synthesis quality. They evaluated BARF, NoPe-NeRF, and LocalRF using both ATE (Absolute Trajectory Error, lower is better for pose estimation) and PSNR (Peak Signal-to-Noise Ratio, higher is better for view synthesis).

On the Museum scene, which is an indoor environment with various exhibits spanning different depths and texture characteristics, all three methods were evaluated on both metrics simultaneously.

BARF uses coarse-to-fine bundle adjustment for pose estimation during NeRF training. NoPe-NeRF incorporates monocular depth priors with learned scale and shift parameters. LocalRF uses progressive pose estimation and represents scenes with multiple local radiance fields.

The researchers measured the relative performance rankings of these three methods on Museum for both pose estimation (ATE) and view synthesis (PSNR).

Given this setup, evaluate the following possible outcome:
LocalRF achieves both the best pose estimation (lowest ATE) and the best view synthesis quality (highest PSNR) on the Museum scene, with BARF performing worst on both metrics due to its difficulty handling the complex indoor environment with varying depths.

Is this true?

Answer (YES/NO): NO